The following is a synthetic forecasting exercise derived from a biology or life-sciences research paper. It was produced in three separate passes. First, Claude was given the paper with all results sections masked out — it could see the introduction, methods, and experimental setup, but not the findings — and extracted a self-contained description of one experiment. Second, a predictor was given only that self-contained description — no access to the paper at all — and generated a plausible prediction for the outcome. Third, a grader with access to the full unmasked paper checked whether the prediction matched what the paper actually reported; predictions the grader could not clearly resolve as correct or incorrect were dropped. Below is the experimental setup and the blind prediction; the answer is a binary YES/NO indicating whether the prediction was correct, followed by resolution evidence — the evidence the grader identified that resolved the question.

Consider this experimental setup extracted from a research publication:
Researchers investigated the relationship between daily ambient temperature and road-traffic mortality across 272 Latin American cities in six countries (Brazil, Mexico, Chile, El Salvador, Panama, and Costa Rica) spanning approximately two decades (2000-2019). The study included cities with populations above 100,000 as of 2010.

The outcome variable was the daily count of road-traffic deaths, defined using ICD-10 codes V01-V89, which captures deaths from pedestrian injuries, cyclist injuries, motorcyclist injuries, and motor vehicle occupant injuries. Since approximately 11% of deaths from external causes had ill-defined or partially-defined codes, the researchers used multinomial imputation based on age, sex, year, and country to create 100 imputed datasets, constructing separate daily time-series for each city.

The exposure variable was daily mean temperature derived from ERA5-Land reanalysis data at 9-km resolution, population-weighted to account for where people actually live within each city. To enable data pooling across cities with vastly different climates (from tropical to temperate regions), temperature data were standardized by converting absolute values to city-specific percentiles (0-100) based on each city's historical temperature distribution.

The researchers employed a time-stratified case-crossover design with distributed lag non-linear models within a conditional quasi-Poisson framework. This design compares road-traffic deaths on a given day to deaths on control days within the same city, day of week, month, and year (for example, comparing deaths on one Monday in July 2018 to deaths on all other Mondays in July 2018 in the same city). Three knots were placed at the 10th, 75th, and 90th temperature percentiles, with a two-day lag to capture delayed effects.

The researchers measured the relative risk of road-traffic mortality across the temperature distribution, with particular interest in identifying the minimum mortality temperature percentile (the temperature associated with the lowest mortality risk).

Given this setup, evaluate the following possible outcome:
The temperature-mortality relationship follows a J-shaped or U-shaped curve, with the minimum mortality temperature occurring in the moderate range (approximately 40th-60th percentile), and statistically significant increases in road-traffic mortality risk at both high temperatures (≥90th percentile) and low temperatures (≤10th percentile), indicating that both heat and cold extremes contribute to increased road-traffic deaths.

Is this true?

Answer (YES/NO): NO